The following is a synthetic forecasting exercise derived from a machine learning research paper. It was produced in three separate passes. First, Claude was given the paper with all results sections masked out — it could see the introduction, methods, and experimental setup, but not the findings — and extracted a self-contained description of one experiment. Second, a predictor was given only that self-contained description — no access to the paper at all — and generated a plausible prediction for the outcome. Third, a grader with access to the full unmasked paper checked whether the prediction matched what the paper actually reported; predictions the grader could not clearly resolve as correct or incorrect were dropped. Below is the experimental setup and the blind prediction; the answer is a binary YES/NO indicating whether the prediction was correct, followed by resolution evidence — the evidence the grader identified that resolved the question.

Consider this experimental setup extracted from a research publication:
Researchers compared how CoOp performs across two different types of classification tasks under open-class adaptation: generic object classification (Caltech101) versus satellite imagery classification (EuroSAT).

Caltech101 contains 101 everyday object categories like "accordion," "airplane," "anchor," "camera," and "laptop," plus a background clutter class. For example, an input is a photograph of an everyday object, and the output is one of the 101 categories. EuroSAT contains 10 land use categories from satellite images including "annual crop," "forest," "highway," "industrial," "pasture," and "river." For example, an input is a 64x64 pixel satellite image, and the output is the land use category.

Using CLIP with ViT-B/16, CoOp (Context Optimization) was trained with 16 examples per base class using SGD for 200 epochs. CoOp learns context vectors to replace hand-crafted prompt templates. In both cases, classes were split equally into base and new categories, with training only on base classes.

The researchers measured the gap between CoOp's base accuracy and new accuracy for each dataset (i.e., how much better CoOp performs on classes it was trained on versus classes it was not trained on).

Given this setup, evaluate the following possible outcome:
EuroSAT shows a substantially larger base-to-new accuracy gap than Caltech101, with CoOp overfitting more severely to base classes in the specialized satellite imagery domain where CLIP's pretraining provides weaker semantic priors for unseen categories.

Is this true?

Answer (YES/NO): YES